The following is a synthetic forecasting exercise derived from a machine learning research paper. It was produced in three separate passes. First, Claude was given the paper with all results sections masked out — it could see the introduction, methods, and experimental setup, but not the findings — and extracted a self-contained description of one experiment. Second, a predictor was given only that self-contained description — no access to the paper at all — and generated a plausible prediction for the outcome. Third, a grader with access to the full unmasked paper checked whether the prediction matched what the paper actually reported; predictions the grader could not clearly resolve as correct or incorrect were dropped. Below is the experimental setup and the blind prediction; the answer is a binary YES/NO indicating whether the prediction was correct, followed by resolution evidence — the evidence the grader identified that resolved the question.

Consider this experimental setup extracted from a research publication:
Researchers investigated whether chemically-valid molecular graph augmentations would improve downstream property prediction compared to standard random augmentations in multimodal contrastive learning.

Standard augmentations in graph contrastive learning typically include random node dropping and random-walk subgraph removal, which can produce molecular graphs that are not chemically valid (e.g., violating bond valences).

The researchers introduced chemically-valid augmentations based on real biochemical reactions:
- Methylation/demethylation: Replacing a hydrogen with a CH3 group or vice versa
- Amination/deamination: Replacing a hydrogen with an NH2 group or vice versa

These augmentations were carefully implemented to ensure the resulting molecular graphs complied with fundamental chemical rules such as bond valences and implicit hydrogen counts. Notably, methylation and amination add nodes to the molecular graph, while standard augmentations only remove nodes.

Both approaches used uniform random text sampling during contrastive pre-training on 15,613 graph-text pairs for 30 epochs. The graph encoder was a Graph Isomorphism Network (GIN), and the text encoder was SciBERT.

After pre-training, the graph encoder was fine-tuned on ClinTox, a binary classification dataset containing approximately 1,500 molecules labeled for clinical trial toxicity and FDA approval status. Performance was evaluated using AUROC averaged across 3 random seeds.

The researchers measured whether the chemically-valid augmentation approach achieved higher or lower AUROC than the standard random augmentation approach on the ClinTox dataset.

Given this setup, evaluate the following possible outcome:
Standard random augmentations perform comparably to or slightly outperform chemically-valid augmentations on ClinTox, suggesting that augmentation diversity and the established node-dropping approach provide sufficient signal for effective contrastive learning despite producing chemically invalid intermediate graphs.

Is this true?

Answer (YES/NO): YES